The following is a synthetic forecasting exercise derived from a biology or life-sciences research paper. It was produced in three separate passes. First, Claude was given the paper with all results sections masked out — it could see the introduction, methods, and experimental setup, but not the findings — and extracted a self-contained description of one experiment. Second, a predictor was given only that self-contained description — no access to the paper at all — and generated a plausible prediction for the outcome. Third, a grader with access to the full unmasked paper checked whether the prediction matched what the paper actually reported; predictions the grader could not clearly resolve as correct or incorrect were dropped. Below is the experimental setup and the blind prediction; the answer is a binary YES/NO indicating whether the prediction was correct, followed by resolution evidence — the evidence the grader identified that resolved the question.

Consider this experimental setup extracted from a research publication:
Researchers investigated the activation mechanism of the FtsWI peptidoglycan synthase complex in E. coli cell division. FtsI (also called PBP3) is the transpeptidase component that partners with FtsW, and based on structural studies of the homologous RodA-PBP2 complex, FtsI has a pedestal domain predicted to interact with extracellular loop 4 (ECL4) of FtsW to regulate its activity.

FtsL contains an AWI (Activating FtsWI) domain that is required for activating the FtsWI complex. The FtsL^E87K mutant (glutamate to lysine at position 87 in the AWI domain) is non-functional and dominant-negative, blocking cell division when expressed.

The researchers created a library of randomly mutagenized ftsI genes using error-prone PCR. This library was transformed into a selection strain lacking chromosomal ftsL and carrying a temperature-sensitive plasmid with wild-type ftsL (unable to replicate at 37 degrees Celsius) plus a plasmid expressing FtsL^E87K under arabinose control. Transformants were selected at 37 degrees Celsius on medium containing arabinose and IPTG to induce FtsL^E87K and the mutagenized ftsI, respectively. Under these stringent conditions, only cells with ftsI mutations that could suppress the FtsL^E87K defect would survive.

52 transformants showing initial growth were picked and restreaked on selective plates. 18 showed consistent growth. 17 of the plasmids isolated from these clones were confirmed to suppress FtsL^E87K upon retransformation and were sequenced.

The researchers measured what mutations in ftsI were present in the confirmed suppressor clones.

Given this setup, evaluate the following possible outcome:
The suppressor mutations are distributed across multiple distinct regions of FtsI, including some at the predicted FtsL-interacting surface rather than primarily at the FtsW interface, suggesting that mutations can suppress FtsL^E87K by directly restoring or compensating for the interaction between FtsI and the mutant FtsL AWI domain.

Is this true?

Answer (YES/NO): NO